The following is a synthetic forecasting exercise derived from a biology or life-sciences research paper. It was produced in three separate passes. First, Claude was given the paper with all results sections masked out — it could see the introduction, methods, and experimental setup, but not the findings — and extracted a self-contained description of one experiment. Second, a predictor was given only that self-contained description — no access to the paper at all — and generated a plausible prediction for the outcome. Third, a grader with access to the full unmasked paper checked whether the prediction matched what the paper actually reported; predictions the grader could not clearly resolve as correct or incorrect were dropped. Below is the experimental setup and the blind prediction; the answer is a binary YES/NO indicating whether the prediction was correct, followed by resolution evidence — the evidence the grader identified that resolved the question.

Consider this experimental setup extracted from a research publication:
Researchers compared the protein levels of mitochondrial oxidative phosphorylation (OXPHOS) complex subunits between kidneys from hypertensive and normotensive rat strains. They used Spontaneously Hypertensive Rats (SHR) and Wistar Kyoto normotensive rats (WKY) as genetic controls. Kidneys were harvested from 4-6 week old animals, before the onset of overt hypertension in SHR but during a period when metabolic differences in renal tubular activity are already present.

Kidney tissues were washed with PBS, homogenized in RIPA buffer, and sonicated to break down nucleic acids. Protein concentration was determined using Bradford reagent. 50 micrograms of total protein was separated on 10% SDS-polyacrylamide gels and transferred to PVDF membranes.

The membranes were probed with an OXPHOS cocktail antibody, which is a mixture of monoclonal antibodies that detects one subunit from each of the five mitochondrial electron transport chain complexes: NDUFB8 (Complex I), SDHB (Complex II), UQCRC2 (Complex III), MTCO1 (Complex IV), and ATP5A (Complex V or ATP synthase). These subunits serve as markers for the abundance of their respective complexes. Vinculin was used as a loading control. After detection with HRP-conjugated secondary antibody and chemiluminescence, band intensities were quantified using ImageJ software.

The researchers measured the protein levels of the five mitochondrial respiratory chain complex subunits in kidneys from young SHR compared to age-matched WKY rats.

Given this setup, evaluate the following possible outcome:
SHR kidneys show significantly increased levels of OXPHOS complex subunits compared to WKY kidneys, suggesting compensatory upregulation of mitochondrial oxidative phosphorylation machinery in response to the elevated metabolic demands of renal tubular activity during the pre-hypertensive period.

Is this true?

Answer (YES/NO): YES